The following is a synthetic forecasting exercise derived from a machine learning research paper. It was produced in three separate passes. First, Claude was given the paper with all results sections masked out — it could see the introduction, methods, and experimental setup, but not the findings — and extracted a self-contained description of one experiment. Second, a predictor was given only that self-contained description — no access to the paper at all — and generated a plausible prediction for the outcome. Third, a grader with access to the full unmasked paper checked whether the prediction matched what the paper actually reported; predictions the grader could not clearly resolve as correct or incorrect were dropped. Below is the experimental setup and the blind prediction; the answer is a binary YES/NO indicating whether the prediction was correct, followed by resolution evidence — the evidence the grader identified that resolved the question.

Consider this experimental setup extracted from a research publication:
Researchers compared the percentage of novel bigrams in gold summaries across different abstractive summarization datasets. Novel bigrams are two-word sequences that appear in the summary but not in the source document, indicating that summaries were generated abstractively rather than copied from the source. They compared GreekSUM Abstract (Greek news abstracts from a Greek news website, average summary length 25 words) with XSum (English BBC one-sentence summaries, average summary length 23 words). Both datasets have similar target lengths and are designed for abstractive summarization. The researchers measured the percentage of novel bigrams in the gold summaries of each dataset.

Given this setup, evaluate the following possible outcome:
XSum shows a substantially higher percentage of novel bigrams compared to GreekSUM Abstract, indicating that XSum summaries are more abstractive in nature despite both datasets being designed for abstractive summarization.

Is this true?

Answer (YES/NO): YES